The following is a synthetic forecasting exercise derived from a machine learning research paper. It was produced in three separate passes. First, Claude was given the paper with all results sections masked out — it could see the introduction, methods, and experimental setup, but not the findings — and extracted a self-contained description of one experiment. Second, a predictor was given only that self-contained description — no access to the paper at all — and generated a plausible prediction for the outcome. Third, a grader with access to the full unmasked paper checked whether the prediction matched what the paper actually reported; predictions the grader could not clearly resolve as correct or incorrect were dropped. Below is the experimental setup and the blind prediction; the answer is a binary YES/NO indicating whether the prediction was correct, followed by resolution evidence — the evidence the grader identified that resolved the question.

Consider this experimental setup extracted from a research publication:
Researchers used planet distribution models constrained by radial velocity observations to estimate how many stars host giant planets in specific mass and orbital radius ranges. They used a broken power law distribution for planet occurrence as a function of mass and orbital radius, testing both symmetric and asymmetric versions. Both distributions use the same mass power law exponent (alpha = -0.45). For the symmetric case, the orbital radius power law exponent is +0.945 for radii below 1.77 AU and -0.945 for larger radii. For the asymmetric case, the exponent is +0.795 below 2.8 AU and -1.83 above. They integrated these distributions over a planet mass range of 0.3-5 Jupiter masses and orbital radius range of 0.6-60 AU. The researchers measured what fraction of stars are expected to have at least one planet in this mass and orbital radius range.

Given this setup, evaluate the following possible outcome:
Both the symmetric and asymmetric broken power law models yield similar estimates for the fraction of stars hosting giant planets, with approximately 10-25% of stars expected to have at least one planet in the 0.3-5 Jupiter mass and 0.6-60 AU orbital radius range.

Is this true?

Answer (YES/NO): NO